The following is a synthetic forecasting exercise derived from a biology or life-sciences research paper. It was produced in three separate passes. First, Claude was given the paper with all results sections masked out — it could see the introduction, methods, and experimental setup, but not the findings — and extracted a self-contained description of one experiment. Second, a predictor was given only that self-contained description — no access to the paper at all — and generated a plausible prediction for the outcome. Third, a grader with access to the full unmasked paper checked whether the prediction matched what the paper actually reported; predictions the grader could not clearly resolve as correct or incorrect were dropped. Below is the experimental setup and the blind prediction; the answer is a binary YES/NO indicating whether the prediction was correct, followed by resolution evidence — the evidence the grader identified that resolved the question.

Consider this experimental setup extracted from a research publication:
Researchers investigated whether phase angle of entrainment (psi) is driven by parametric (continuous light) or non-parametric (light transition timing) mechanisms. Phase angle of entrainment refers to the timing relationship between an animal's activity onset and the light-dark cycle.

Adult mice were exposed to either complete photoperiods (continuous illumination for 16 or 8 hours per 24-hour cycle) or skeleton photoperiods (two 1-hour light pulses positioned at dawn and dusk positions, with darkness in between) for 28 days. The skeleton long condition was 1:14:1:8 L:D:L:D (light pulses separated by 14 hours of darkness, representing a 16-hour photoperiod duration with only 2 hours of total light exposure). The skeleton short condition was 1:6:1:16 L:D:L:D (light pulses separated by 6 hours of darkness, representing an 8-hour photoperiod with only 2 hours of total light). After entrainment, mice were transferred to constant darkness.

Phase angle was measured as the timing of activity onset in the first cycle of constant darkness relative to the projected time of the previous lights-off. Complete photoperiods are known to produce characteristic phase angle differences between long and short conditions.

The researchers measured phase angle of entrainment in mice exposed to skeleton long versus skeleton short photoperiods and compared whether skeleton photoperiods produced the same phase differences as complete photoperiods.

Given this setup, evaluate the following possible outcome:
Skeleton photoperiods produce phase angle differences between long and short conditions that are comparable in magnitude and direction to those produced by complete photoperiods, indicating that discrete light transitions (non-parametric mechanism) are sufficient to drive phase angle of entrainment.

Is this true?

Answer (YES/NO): NO